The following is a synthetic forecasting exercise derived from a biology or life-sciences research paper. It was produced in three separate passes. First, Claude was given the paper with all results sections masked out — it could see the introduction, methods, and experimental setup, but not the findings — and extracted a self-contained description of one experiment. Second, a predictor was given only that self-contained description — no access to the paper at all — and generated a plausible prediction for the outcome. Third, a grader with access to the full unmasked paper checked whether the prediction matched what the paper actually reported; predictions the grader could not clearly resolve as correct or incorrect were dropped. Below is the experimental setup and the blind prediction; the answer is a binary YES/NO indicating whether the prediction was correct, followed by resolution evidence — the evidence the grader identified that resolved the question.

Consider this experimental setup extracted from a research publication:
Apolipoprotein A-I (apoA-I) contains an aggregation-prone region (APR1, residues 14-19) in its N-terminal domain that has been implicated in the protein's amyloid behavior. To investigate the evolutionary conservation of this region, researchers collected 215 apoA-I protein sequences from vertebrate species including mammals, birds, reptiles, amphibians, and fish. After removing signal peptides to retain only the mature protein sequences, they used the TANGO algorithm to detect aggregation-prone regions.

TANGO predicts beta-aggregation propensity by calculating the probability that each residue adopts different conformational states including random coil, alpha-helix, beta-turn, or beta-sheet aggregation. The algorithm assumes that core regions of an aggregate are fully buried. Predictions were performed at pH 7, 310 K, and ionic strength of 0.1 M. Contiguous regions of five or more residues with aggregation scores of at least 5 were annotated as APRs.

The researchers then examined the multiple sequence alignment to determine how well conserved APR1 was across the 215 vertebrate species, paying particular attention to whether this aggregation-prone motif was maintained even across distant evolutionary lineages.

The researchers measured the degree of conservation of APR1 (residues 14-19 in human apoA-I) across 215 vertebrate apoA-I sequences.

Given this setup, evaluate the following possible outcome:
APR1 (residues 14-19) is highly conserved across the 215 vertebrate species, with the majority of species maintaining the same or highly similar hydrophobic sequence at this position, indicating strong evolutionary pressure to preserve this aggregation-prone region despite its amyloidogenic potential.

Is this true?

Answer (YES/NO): YES